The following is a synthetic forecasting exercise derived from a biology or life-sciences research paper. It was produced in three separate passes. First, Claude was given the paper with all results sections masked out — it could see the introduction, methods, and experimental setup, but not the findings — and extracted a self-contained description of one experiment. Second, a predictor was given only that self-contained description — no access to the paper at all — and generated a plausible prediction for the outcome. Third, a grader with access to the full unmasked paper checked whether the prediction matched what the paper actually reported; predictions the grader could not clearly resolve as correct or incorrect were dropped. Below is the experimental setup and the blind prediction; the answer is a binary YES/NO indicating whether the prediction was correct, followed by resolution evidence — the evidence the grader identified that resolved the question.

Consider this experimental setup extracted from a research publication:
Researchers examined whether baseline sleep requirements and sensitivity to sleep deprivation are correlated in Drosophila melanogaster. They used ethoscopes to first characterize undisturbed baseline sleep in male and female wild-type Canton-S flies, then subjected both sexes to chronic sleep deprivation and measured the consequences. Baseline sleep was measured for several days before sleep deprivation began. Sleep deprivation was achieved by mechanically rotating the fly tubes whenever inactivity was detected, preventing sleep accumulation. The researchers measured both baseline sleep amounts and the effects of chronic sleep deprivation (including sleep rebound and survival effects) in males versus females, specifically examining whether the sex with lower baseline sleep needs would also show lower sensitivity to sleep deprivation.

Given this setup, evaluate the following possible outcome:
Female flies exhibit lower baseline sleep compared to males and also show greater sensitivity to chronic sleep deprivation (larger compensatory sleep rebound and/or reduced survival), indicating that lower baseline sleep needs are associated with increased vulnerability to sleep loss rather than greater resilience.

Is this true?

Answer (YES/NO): YES